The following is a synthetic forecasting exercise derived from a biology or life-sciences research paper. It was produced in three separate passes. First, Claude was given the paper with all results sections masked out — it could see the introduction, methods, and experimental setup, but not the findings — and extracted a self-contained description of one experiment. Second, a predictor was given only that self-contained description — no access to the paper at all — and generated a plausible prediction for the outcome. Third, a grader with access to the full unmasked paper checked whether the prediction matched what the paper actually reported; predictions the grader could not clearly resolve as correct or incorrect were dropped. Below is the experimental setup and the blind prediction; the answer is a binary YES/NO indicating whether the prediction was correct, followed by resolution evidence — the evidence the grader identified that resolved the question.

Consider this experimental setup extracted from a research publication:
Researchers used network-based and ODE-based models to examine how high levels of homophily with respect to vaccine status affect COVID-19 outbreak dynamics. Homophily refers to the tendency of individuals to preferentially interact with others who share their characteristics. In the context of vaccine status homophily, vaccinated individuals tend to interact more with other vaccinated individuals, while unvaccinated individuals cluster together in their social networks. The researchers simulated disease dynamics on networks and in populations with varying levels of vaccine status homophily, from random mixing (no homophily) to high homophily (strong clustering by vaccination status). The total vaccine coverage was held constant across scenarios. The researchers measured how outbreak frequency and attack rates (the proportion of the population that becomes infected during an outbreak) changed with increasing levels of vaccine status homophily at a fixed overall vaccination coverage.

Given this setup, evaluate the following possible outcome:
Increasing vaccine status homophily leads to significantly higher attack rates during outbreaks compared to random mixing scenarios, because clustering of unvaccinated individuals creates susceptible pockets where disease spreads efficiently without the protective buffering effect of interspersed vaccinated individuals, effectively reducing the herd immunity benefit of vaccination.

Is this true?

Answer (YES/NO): YES